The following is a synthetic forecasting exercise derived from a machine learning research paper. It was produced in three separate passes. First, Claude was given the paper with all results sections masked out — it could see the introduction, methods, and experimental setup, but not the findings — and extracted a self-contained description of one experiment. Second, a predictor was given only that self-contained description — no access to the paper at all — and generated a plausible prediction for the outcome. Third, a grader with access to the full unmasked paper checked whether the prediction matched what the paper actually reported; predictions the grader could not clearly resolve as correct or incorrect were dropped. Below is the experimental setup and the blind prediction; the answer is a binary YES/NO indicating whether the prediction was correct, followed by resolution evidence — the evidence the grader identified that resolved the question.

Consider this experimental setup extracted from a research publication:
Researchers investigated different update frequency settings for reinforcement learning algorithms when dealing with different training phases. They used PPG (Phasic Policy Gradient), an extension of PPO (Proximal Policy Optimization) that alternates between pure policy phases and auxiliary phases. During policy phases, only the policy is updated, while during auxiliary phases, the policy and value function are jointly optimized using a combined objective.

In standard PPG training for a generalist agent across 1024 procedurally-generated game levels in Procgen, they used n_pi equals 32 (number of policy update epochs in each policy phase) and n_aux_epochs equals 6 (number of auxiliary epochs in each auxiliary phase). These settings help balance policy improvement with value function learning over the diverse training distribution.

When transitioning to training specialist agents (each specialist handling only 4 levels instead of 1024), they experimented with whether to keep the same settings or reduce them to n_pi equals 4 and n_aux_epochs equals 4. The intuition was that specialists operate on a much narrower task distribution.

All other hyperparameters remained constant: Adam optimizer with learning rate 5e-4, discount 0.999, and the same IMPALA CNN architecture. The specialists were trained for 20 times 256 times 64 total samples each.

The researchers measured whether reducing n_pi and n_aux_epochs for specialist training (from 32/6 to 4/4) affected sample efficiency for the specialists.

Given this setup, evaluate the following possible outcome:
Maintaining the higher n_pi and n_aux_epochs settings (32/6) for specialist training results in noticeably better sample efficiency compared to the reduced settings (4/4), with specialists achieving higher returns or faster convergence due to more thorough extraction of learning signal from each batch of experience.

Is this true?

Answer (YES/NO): NO